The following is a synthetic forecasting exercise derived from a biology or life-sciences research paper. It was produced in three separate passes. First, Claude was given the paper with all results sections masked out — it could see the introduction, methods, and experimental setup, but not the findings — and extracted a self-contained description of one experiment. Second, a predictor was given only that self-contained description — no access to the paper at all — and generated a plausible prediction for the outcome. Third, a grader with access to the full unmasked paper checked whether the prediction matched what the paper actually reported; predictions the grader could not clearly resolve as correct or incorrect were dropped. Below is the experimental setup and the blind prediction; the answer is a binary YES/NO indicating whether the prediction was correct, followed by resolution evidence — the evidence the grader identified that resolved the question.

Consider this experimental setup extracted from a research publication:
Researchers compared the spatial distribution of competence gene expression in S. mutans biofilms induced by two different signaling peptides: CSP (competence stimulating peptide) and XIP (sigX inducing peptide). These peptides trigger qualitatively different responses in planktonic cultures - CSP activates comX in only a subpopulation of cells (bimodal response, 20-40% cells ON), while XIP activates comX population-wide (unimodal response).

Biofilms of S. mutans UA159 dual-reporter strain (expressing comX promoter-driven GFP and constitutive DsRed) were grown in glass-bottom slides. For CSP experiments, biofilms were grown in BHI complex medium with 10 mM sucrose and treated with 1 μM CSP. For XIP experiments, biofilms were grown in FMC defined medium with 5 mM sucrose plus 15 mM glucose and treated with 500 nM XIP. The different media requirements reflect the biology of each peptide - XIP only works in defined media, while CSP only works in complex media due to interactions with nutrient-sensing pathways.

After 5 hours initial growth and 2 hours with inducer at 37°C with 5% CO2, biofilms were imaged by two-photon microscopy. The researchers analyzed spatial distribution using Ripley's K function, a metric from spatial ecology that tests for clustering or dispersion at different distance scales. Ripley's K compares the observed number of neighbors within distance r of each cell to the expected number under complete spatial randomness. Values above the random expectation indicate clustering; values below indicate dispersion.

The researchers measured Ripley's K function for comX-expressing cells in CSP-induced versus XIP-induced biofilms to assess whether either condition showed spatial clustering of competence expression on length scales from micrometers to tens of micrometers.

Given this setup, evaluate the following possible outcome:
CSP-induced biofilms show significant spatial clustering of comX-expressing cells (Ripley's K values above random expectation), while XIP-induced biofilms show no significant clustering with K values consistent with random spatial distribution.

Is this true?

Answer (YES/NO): NO